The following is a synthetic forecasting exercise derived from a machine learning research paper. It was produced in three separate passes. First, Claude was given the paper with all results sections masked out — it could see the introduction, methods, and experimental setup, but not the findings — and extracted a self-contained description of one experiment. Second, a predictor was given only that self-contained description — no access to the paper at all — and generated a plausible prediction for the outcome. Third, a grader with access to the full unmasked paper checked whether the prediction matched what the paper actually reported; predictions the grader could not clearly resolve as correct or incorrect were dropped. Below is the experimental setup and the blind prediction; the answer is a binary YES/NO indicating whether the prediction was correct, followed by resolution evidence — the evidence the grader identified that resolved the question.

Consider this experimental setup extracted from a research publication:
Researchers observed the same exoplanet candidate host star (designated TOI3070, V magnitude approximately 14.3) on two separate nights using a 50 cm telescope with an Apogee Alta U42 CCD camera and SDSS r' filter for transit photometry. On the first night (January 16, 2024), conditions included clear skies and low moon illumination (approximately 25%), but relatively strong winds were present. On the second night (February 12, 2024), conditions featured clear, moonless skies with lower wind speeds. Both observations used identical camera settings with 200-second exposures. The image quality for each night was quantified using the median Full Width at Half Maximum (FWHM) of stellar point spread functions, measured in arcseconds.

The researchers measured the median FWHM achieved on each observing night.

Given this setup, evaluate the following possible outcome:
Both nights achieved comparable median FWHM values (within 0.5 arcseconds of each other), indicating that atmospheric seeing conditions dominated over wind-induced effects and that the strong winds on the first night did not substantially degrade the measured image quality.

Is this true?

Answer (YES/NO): NO